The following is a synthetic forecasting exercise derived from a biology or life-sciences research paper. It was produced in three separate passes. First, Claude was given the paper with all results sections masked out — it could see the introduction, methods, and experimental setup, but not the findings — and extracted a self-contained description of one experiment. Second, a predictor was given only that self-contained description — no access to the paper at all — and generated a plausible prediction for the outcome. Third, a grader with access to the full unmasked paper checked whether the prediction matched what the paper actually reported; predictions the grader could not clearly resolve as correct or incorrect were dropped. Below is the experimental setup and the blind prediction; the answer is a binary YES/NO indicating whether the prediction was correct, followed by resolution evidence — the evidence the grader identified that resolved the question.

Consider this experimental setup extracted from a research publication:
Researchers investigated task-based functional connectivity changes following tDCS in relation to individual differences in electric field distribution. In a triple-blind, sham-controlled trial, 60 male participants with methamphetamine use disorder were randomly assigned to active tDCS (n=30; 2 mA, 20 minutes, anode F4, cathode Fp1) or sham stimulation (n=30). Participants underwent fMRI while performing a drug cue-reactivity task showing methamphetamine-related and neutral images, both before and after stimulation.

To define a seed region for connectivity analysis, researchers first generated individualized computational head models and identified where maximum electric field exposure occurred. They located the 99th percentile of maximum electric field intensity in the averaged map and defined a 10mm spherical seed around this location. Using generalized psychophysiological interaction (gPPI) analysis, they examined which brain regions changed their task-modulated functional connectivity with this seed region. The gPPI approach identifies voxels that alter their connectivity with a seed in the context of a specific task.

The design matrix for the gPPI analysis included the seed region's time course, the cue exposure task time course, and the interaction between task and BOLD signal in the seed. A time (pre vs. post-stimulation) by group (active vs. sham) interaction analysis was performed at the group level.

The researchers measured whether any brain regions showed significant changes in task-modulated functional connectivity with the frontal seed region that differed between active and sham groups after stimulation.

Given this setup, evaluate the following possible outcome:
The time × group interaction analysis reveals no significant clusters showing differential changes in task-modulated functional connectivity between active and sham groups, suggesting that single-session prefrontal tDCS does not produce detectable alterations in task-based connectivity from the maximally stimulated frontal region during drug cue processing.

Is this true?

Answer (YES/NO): NO